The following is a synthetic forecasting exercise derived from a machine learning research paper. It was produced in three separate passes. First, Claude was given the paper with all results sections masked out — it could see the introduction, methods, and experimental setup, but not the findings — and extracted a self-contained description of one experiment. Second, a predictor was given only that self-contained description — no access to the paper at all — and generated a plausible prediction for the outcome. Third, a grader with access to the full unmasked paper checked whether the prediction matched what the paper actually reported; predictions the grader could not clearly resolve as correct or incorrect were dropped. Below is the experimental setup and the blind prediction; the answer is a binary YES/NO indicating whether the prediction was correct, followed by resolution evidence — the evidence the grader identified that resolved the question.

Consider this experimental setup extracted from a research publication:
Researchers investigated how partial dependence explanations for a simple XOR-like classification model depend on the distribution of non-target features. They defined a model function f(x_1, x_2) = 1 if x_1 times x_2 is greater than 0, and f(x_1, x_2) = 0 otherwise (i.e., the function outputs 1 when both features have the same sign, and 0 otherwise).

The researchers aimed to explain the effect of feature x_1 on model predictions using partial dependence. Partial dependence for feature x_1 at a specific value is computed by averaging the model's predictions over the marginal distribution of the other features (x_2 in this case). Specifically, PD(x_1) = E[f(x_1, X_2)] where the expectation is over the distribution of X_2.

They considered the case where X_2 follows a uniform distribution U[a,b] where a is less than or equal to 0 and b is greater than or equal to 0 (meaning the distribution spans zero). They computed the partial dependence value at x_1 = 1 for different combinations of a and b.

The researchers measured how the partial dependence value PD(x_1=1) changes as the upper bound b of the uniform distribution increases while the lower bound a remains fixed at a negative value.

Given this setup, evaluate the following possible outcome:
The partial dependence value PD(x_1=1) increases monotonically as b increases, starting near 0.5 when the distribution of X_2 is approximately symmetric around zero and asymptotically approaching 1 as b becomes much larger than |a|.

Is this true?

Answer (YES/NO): YES